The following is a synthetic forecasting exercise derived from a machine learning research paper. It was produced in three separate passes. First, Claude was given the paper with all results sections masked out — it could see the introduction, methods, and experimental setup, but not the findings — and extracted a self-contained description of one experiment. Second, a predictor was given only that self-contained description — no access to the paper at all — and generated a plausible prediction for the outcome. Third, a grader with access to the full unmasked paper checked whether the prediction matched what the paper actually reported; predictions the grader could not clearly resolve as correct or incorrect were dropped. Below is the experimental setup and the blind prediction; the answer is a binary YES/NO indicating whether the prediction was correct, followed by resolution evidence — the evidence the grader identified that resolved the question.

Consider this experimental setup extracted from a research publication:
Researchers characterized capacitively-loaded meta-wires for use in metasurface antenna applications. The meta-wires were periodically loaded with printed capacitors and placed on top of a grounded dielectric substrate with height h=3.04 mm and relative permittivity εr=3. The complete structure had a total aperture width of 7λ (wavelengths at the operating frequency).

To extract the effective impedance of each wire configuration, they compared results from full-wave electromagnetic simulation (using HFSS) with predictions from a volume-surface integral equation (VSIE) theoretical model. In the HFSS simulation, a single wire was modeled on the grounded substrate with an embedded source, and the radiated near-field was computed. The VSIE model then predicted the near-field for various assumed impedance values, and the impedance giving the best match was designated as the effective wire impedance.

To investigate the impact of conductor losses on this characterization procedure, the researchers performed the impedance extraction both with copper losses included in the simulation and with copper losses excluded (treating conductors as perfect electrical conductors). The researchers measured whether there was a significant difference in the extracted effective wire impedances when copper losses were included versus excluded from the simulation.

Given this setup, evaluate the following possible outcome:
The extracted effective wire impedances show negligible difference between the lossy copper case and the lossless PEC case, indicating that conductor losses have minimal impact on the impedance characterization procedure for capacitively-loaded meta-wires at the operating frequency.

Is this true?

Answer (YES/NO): YES